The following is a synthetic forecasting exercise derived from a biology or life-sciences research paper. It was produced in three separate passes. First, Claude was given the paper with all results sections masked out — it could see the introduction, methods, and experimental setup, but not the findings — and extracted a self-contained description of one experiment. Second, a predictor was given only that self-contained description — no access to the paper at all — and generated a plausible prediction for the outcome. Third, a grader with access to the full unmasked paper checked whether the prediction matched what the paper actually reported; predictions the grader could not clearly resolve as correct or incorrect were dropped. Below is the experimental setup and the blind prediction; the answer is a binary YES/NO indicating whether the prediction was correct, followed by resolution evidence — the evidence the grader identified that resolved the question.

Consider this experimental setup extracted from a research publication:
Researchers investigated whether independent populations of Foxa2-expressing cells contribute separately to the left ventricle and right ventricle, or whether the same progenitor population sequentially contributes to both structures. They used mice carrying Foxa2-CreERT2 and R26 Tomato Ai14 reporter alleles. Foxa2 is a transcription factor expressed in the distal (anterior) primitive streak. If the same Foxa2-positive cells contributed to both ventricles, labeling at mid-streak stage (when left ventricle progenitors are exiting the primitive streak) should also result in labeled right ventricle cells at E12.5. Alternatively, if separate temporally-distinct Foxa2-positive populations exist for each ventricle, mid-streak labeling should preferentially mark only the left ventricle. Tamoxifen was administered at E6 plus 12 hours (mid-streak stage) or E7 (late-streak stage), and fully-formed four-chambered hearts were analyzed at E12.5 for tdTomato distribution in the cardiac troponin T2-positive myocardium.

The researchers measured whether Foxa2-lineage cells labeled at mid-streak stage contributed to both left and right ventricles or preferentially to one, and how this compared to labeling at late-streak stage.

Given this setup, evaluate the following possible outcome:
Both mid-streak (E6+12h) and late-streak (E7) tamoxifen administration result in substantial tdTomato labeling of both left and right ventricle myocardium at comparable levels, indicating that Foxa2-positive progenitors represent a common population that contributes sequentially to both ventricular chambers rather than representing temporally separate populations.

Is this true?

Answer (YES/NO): NO